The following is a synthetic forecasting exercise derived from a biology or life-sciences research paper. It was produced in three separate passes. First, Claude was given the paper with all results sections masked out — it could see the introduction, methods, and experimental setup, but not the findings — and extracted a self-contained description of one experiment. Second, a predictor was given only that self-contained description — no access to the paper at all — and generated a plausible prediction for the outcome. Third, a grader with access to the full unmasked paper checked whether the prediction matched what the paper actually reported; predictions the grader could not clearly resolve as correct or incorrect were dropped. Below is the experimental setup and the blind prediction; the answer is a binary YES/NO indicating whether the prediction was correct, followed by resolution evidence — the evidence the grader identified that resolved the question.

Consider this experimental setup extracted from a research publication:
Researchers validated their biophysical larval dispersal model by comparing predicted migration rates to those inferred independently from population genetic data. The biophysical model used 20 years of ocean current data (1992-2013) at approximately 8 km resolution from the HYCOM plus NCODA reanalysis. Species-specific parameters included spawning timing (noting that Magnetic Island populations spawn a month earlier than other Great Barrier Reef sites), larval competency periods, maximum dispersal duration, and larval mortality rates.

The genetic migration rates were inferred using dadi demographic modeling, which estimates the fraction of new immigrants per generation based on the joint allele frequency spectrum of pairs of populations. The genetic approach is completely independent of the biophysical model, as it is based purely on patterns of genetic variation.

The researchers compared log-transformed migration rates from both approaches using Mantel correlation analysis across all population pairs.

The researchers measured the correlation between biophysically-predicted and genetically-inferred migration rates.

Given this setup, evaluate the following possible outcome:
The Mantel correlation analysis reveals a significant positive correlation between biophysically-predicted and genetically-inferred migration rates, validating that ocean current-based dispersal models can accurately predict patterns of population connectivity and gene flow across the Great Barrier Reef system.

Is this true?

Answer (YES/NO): YES